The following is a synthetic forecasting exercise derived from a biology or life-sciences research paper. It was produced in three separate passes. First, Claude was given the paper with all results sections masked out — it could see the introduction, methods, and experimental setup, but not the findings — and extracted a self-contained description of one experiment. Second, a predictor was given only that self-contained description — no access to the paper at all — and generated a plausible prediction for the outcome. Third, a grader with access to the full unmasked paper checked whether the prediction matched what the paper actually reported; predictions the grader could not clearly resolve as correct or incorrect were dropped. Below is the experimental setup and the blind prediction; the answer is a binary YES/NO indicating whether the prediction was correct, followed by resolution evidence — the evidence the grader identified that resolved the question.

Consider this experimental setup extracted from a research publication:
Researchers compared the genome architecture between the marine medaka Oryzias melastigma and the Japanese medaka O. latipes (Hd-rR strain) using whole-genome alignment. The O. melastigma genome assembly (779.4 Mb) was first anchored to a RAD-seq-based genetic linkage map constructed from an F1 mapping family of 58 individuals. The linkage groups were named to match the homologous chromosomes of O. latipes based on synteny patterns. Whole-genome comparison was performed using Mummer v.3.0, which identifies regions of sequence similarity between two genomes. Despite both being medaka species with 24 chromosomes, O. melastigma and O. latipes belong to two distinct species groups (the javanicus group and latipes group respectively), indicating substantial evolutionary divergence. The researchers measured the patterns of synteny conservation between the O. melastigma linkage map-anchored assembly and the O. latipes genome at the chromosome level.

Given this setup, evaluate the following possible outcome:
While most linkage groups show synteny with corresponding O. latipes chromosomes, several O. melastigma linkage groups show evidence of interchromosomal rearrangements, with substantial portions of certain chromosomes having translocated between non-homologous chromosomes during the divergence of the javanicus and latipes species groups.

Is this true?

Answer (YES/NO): NO